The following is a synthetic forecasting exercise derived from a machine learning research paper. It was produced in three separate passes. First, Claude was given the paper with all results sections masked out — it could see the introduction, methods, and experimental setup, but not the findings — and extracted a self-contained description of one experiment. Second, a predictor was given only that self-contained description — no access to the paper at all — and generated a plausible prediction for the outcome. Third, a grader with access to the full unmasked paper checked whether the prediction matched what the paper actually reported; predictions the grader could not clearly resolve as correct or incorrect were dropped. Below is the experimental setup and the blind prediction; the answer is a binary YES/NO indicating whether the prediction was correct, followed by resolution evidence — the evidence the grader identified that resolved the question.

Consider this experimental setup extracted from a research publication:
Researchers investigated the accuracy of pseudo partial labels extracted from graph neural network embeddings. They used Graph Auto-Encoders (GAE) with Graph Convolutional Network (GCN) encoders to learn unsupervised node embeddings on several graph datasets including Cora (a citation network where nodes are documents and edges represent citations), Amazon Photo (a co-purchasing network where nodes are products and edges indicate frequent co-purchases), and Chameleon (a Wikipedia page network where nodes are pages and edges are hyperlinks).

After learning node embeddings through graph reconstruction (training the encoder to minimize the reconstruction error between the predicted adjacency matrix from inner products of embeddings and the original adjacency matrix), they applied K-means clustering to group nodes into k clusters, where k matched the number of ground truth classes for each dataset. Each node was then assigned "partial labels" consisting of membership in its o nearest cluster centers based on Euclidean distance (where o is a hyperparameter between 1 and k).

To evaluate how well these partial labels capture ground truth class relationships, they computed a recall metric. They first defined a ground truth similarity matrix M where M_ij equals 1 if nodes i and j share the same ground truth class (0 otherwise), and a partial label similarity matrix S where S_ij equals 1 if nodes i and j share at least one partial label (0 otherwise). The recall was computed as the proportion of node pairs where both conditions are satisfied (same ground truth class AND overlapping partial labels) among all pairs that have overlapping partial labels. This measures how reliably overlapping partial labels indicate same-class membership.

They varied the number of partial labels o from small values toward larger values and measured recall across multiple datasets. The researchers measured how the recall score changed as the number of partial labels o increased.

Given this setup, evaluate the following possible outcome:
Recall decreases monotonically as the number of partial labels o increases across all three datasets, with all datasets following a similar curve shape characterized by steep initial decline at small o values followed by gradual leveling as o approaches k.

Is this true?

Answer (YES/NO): NO